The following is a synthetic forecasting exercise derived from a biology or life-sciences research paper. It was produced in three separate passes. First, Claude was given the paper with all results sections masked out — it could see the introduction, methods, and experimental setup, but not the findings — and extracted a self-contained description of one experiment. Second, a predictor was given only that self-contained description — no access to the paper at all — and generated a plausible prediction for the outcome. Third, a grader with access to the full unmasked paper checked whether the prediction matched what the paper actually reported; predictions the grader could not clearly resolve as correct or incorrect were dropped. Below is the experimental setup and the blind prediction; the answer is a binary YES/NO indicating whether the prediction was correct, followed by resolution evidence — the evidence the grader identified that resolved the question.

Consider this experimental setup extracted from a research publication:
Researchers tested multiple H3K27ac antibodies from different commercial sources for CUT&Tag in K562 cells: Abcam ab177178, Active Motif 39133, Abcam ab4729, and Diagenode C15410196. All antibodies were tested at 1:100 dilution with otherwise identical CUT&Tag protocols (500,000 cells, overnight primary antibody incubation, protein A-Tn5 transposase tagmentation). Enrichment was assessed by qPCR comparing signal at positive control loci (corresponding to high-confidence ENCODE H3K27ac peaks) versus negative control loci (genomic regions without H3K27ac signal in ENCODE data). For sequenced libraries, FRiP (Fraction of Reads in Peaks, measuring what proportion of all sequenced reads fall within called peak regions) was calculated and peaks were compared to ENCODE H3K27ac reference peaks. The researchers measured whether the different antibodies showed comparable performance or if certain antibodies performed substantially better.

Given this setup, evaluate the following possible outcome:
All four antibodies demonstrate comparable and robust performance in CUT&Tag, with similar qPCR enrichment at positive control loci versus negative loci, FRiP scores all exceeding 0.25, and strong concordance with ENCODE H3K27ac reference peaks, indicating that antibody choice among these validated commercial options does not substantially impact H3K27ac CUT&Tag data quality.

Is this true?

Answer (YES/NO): NO